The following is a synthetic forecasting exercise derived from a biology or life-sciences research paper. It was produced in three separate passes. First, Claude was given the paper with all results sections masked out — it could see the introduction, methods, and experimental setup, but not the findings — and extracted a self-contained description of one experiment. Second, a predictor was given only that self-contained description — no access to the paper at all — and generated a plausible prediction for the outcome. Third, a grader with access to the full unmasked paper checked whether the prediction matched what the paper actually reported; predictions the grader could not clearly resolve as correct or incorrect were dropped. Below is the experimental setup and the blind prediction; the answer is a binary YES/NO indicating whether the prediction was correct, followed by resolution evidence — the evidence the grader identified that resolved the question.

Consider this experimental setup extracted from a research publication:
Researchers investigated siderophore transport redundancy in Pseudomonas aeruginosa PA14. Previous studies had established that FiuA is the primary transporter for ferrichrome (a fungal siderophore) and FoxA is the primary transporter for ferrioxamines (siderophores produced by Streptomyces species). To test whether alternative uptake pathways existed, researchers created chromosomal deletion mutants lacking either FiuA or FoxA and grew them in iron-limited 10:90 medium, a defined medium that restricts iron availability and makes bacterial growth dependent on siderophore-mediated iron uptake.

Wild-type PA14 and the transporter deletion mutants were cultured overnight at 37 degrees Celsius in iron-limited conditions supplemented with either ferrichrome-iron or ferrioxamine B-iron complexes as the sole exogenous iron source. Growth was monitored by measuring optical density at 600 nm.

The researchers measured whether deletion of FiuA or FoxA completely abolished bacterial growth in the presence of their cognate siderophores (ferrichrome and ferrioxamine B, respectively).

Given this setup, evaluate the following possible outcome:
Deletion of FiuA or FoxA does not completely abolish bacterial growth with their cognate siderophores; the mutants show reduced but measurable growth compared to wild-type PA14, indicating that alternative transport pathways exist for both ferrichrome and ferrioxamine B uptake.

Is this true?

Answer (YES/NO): YES